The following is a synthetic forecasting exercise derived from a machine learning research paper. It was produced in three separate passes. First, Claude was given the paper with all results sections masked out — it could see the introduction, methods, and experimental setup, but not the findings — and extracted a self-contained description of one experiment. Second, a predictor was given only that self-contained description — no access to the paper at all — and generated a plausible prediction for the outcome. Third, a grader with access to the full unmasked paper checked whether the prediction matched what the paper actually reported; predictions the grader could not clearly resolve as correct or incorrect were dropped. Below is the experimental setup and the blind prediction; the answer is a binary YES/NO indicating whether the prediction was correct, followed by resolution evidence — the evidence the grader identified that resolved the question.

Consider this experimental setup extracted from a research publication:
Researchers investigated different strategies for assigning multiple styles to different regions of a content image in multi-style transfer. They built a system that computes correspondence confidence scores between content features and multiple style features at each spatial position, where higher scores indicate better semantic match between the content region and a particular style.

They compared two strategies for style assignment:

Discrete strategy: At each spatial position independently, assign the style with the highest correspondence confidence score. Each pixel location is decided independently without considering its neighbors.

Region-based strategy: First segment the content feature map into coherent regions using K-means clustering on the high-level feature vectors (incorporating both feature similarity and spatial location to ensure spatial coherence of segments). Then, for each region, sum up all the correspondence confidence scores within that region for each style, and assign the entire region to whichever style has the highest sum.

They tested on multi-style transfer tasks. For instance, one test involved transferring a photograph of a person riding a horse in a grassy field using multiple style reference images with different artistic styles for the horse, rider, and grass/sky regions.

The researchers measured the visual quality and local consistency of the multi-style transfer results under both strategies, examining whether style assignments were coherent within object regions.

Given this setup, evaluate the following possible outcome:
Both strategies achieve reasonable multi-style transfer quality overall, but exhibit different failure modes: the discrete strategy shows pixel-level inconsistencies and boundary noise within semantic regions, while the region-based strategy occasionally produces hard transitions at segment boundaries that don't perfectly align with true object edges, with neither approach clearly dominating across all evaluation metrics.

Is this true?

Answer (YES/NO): NO